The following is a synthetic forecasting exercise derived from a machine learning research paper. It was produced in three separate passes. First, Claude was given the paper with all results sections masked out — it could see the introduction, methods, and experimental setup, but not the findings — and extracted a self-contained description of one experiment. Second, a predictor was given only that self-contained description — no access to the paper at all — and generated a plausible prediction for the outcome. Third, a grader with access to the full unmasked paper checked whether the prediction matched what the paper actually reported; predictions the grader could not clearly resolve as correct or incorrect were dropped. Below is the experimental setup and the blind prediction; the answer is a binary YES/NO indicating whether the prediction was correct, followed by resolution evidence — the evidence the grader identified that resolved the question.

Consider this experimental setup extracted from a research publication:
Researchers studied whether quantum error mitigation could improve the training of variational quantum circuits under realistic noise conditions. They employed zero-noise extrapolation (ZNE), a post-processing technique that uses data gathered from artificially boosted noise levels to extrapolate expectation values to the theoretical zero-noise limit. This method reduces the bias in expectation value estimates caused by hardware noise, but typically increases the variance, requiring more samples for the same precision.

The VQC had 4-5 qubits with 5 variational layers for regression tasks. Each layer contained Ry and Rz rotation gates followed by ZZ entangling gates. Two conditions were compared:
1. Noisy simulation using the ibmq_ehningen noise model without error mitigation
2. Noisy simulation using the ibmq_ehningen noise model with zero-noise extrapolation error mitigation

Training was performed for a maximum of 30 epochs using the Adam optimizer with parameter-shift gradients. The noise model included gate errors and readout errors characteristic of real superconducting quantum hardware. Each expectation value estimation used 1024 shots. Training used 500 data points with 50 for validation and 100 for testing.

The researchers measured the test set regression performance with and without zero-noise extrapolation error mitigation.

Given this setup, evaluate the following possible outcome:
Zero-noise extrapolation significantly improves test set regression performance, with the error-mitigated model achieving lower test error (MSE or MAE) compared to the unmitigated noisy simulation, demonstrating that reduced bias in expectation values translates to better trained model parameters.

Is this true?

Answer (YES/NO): NO